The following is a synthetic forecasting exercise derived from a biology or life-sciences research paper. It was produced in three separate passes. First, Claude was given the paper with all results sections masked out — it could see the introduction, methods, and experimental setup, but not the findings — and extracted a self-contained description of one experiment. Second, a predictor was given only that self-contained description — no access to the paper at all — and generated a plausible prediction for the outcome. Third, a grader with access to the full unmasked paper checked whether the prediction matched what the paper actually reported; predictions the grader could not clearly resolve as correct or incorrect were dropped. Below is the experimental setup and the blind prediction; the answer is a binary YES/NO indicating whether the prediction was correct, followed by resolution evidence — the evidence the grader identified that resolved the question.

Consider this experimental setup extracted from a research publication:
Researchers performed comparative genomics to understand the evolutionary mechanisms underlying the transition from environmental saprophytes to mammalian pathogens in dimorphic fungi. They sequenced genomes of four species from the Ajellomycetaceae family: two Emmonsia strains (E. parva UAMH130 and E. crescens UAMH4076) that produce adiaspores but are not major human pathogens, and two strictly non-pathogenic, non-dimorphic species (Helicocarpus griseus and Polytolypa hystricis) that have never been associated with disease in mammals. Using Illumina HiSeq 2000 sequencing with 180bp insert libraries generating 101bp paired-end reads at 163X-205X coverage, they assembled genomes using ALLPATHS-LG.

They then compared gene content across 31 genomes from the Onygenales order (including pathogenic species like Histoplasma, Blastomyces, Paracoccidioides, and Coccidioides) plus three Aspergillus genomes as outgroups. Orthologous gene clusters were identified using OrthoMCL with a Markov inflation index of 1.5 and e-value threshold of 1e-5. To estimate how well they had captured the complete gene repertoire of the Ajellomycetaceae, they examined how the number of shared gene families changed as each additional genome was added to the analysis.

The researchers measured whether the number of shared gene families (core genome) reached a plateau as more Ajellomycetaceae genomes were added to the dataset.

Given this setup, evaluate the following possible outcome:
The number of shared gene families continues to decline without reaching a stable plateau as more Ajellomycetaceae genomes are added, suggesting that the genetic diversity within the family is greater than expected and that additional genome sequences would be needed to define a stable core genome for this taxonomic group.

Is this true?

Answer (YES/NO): YES